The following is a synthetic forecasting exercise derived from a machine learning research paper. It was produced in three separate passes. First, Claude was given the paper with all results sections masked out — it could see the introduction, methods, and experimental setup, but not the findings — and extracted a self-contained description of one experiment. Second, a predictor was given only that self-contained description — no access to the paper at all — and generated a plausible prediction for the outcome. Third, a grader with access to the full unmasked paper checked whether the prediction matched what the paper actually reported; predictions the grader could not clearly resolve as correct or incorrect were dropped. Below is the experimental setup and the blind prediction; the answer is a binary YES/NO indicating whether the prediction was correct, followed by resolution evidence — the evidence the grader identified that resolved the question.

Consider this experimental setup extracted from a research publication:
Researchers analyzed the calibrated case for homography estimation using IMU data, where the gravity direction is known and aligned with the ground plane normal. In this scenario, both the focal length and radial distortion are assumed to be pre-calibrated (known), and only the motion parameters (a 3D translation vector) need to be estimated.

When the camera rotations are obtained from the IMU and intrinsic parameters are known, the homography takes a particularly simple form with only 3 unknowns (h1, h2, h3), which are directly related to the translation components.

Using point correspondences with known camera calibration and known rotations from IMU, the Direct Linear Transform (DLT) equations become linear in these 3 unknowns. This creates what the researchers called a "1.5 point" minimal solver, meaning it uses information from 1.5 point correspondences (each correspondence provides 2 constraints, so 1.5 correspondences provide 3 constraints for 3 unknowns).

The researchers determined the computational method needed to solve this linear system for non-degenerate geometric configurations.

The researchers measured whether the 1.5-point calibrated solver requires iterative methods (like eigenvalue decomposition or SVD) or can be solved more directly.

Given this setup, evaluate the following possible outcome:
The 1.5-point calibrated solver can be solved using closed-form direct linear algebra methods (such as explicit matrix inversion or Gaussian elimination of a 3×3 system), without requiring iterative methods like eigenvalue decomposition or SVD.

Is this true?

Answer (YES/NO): YES